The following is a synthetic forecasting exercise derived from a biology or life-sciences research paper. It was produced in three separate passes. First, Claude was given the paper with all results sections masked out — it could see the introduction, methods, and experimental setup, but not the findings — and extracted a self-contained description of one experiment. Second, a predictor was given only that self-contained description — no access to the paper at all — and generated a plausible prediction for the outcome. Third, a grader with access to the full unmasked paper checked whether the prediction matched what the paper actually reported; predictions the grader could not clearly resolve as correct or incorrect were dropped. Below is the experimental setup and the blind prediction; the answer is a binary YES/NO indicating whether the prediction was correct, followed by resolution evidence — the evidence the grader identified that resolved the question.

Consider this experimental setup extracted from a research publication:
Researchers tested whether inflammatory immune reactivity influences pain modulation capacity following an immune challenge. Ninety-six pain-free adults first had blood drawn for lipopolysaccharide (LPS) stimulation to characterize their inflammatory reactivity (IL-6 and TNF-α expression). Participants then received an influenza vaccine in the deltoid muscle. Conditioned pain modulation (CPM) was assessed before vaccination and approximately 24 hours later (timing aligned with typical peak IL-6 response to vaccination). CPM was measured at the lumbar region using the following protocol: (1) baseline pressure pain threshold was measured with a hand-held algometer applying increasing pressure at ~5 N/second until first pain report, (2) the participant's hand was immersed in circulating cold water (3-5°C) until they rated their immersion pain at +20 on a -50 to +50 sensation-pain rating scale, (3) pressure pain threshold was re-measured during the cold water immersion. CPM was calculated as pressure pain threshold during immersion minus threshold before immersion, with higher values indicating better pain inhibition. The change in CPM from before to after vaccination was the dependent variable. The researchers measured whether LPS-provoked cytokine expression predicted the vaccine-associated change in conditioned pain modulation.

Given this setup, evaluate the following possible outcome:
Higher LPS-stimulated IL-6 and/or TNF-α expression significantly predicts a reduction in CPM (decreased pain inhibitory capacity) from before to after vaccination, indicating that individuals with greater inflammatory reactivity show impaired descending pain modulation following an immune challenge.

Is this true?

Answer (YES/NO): NO